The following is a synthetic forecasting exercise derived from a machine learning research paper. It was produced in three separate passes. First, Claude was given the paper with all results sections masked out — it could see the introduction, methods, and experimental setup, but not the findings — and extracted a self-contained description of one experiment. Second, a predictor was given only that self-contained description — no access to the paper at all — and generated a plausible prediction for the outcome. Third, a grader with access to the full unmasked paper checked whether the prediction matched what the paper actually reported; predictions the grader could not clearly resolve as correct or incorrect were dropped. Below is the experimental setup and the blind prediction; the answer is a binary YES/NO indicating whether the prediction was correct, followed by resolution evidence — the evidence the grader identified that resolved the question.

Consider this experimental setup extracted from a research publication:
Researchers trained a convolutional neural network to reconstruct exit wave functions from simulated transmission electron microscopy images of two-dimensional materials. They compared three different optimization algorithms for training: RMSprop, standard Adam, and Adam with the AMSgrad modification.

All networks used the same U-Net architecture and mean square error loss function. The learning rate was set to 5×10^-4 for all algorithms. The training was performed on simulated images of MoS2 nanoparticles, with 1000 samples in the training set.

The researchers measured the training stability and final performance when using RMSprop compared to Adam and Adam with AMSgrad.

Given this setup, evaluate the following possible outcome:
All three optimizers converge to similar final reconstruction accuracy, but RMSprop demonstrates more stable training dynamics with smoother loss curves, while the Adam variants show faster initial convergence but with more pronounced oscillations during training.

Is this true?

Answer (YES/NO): NO